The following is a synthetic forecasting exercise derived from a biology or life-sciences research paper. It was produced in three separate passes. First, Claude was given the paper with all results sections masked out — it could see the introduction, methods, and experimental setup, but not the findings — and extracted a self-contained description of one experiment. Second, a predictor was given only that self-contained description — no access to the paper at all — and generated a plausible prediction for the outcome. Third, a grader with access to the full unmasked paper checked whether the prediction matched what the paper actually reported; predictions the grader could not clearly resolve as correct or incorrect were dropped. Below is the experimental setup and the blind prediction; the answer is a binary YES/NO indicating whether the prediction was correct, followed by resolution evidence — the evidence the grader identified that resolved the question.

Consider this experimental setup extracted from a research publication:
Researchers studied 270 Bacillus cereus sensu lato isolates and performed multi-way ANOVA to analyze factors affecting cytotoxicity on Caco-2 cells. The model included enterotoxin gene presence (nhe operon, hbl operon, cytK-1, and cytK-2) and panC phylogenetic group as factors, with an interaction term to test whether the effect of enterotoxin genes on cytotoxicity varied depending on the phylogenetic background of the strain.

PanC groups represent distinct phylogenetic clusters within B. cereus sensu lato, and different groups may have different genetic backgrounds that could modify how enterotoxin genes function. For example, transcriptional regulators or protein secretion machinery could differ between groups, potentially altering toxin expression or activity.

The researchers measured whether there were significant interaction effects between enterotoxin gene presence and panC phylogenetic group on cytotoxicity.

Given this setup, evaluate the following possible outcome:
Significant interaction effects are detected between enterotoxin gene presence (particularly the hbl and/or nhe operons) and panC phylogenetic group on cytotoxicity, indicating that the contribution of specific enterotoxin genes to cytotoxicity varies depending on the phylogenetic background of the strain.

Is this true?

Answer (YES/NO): NO